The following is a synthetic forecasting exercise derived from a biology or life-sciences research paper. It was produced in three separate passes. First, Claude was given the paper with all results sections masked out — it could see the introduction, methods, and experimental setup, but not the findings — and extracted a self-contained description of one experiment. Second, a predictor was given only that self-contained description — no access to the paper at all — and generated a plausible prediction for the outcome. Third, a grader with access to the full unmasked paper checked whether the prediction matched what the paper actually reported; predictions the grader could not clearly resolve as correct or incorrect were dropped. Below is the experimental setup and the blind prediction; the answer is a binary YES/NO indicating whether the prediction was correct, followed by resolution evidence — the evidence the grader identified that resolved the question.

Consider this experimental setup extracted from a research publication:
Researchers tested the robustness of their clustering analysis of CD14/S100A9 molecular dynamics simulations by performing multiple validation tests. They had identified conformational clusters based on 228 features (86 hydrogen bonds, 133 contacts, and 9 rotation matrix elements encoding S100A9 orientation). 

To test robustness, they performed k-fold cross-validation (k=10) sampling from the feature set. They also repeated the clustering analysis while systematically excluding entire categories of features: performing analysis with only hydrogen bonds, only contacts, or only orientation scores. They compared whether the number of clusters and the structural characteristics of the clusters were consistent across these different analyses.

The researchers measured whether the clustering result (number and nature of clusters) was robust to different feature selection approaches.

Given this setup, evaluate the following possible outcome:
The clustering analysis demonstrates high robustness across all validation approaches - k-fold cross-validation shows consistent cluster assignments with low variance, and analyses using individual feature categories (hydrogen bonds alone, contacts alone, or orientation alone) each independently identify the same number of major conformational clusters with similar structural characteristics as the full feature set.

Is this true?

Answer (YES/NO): NO